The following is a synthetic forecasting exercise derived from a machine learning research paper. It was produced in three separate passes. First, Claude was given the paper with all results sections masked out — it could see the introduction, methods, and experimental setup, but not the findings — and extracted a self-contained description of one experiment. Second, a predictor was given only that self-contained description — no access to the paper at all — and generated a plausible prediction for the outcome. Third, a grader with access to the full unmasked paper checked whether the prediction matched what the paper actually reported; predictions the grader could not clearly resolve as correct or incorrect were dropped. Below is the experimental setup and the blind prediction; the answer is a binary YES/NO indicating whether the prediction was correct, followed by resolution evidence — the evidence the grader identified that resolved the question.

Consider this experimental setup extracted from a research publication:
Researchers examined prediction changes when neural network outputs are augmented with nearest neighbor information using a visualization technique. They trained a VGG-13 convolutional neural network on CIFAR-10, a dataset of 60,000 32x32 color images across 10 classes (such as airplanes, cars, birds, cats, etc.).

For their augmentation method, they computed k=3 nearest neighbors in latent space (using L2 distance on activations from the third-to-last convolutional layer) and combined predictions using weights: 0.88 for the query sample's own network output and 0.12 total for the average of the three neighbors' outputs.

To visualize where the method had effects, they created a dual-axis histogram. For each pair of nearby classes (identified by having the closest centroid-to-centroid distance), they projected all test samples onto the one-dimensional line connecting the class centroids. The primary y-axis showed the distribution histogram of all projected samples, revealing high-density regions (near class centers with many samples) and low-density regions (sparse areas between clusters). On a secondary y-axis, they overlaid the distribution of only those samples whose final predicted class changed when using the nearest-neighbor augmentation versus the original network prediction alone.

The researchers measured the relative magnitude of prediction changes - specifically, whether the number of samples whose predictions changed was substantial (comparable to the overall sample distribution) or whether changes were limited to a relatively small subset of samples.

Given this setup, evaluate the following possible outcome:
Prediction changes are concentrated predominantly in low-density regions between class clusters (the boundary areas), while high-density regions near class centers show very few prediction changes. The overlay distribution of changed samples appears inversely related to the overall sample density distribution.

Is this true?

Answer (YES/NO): YES